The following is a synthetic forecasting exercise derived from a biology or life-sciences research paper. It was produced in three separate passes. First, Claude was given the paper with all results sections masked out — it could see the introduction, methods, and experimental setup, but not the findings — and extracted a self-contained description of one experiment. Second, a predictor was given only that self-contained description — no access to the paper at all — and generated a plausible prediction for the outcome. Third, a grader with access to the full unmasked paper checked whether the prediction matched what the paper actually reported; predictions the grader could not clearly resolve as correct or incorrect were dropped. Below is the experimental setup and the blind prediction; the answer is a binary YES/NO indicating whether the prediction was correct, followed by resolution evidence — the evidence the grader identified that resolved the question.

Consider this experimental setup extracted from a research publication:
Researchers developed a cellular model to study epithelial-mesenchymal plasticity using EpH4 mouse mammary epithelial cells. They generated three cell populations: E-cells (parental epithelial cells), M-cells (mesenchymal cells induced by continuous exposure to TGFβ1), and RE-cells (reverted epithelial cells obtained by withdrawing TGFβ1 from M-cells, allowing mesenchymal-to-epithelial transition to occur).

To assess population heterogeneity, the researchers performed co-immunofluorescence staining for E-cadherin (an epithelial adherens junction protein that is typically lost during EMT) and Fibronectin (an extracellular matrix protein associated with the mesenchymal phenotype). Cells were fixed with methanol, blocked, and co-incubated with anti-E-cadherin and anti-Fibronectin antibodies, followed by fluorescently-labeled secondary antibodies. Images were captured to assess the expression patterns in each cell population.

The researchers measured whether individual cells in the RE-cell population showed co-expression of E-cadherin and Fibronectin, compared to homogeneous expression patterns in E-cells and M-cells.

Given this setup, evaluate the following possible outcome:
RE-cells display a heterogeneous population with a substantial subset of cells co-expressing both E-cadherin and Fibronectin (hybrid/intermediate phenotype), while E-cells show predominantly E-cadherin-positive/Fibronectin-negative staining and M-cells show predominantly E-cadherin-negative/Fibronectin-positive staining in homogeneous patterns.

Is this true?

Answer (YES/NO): NO